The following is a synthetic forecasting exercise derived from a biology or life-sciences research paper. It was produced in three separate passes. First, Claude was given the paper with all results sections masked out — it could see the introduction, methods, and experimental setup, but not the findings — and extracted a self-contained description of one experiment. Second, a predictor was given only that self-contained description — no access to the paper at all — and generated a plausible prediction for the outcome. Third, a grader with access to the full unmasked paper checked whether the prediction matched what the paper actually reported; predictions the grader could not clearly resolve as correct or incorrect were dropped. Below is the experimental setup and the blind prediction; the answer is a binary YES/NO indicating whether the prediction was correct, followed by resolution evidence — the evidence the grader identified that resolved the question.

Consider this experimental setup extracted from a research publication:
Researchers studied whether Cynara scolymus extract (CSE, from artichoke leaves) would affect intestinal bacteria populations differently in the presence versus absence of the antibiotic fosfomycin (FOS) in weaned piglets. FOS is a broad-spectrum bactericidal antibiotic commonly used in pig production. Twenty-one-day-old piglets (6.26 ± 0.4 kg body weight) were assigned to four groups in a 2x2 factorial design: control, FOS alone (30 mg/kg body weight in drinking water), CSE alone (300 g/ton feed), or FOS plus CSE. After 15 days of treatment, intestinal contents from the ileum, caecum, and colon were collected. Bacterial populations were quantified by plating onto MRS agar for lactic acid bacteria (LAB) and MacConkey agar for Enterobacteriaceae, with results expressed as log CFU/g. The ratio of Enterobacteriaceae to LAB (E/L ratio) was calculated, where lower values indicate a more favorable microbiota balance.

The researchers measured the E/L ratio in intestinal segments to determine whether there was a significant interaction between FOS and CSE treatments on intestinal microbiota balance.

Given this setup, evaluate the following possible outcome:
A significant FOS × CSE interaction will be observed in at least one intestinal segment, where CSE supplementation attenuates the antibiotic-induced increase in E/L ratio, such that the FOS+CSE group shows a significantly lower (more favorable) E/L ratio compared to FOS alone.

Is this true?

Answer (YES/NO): NO